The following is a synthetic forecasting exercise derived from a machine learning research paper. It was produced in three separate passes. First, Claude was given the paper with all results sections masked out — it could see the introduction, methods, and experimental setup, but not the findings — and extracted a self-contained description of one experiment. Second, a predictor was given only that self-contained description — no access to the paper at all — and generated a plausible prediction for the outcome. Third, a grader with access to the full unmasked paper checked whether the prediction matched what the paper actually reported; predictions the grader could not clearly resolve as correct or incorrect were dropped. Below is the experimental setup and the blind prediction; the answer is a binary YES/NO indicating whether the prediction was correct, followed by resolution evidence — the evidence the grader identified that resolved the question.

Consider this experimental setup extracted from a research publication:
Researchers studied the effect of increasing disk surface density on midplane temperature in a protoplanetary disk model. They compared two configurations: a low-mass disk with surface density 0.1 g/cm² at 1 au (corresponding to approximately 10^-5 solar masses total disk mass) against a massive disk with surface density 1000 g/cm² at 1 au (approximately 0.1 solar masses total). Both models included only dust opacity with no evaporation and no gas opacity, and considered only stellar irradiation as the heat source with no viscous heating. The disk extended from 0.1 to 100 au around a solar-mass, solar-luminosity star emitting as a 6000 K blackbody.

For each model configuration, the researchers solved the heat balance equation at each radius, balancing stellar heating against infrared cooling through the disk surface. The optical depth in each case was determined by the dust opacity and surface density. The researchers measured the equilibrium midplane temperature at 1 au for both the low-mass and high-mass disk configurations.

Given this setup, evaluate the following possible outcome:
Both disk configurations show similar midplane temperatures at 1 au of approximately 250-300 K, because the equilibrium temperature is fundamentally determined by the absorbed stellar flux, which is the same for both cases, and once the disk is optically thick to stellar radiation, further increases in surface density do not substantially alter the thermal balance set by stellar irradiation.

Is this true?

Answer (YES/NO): YES